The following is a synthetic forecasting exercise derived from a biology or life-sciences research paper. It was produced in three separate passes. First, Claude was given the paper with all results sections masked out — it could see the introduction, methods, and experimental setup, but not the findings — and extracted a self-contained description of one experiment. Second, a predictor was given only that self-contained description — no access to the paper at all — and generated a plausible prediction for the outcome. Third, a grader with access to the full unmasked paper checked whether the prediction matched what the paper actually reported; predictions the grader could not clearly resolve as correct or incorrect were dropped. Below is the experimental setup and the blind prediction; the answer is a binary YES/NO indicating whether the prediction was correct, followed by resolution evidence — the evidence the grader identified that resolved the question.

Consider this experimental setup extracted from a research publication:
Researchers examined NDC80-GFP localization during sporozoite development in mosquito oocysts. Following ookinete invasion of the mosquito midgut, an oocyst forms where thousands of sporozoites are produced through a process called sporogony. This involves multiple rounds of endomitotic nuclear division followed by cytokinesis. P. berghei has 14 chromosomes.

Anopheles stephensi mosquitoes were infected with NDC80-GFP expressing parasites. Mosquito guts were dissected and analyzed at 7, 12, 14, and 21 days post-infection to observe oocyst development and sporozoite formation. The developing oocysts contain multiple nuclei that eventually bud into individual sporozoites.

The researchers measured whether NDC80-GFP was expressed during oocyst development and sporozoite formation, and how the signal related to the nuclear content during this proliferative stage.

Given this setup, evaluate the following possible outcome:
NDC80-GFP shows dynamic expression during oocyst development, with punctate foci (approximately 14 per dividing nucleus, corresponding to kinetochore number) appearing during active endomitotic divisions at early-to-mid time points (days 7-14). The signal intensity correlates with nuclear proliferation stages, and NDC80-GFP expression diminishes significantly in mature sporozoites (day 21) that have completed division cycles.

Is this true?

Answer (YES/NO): NO